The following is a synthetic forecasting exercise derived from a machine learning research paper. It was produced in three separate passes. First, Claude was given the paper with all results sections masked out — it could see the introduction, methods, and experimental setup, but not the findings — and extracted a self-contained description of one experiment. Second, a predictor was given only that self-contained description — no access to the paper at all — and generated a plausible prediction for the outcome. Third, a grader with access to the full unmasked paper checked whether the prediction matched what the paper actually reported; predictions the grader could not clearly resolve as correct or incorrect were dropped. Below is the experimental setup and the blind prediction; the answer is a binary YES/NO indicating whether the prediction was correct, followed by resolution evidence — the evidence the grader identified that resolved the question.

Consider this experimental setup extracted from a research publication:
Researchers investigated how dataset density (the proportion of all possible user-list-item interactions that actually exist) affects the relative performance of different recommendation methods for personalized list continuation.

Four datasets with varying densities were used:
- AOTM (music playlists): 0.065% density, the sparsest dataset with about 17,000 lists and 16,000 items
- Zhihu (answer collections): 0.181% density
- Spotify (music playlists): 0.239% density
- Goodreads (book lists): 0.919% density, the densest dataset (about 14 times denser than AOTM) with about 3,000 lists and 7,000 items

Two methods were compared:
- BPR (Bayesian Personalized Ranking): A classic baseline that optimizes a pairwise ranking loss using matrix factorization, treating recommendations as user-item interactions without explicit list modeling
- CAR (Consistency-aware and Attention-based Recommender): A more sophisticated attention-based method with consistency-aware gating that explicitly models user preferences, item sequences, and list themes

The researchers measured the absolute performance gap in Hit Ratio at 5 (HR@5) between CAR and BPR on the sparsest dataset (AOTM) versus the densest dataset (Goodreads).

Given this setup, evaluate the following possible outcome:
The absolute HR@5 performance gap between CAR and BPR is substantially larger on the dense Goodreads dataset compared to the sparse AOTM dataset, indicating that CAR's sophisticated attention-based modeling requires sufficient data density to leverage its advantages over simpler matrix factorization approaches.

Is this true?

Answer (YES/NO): NO